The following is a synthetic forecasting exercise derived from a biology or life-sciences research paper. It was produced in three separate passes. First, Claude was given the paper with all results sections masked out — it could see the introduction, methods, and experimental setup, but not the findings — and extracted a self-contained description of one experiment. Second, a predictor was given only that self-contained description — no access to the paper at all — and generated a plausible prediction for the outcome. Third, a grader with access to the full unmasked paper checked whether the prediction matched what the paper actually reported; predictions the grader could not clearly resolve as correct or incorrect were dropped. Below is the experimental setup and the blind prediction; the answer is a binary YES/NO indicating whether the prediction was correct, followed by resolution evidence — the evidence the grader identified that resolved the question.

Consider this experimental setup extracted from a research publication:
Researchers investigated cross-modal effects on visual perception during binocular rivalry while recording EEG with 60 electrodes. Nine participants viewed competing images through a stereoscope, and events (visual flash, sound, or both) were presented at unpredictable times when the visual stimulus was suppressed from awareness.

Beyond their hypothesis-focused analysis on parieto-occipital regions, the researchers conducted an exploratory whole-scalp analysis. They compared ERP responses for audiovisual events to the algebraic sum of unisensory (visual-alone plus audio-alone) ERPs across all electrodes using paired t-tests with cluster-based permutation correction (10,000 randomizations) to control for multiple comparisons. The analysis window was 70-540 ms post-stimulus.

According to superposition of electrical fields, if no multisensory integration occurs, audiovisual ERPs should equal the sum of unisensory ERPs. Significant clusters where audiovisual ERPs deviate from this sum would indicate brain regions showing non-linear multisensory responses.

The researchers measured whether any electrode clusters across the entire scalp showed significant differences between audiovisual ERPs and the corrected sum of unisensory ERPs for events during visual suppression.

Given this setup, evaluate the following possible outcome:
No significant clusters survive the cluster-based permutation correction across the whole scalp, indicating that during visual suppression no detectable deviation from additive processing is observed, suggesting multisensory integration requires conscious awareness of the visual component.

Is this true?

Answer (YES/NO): YES